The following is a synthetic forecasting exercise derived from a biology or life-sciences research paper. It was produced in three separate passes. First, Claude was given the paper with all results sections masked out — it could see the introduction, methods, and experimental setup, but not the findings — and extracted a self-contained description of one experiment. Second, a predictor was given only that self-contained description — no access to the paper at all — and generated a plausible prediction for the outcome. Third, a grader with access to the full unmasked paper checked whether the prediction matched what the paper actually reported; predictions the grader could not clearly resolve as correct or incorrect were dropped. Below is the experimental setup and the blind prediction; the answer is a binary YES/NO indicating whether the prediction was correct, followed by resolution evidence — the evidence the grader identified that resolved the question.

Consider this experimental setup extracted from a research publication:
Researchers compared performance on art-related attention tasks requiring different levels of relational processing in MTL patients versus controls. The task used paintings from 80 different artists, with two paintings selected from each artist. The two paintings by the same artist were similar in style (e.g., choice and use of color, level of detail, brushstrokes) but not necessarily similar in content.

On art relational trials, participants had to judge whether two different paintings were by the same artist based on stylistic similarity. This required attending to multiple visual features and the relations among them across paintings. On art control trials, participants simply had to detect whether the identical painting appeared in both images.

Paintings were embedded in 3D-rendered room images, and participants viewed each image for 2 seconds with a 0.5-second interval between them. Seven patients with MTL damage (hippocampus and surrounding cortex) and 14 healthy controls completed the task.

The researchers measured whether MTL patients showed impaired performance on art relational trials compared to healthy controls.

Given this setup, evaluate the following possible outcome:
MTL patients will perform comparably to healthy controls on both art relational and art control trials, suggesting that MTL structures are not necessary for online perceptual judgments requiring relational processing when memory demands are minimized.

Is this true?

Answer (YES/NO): YES